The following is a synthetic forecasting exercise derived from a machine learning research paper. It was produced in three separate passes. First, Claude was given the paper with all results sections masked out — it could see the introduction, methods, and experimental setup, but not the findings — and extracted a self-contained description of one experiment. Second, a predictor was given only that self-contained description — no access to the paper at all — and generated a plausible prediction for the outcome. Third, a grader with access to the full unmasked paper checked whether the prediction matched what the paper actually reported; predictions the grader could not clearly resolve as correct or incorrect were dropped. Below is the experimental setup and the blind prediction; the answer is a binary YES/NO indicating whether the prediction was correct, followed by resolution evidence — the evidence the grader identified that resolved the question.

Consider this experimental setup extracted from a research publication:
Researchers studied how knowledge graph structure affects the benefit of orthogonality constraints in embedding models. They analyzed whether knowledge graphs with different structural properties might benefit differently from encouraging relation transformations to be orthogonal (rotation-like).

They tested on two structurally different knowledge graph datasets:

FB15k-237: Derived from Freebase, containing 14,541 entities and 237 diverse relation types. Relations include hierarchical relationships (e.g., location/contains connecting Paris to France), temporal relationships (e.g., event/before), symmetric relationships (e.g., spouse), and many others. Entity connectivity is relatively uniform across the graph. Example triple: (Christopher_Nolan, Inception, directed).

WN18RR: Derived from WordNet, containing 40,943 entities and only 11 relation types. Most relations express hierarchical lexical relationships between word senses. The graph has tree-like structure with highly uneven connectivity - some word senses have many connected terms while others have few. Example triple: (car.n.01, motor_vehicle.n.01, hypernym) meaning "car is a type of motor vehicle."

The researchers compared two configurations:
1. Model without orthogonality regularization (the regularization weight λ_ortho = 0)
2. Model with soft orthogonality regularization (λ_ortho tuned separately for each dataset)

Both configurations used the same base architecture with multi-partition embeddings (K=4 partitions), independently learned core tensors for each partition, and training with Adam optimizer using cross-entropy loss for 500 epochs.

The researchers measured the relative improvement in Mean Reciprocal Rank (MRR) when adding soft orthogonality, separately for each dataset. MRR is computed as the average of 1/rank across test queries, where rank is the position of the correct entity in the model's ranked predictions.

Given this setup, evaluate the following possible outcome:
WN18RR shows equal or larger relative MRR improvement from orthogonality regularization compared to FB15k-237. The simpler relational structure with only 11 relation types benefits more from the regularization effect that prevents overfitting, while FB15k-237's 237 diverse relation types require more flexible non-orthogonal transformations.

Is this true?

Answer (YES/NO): YES